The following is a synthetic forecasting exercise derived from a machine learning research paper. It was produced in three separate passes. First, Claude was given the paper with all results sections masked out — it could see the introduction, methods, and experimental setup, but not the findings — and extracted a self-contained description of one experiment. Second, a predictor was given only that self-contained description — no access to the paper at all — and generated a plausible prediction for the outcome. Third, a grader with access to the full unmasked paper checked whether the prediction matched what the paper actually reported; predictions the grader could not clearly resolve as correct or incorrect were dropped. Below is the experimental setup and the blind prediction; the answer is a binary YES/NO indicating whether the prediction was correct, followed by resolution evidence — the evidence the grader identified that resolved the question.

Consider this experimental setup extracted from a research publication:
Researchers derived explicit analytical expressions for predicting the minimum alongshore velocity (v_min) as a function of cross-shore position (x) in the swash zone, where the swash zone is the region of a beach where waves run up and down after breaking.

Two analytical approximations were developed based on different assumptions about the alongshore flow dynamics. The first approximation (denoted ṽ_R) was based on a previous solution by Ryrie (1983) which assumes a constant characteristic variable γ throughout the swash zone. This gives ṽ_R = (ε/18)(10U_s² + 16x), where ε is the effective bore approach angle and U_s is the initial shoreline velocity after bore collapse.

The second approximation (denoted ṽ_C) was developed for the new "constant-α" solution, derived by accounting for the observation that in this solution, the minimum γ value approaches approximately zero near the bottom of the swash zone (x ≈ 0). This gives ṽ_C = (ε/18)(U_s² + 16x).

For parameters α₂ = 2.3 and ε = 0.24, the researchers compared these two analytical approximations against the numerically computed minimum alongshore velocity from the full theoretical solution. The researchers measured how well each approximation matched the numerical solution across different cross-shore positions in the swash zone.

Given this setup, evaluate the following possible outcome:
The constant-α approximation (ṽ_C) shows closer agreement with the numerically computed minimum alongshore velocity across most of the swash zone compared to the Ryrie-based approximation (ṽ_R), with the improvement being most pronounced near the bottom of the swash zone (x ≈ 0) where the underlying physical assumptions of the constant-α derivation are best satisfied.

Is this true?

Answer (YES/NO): NO